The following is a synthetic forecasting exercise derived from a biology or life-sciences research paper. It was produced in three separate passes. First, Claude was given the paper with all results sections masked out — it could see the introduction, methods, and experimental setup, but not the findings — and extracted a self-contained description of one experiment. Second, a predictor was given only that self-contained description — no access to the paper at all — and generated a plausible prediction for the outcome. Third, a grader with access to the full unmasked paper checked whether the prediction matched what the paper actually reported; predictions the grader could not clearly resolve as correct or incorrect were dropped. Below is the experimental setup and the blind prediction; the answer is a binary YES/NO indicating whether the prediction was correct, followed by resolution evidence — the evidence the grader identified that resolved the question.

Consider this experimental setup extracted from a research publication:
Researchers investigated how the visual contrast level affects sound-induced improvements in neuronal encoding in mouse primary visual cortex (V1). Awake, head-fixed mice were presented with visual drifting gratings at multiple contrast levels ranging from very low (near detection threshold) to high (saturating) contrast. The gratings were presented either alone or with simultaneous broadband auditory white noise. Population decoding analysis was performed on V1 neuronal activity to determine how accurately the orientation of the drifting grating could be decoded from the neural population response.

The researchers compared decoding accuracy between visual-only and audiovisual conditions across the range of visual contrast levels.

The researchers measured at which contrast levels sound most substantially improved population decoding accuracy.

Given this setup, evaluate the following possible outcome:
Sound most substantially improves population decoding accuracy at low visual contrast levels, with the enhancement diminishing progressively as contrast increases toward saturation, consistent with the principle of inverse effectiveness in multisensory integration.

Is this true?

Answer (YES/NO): NO